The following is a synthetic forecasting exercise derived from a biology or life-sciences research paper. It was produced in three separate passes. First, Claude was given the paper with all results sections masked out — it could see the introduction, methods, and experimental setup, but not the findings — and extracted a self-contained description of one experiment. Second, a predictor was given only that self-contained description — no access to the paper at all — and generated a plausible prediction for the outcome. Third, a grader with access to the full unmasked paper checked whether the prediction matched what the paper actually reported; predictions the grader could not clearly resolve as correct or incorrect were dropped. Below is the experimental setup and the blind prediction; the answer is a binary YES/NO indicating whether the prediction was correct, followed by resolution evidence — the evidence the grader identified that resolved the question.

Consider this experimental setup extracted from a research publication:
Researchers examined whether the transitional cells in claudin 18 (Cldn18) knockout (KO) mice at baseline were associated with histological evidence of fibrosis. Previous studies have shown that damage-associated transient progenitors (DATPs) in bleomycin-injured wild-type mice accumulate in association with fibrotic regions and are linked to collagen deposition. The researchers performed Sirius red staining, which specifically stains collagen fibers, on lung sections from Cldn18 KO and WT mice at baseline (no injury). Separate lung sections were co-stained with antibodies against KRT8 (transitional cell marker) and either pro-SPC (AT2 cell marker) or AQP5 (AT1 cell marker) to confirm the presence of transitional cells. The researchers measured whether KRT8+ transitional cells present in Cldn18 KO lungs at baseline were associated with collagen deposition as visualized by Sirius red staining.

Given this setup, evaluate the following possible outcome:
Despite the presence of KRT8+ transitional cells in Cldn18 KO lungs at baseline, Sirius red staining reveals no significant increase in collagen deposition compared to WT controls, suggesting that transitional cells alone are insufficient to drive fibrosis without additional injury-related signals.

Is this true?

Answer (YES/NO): YES